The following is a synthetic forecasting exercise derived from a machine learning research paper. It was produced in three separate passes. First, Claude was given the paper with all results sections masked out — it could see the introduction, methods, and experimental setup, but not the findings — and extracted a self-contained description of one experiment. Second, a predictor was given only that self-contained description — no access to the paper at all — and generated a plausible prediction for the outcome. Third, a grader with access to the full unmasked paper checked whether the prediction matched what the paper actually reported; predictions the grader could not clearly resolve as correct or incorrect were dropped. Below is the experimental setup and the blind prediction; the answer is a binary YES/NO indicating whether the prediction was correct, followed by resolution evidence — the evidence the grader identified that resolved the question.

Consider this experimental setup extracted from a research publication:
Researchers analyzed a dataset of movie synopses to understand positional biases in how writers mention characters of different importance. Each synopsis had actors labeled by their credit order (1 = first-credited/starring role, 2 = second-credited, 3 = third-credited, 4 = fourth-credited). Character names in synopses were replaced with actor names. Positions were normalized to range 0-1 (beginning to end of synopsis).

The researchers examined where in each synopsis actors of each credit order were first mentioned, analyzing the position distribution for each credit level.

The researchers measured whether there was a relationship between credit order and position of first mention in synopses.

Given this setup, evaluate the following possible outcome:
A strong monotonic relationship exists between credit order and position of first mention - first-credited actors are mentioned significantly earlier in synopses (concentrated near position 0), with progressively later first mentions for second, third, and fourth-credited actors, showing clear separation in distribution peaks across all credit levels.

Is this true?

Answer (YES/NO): NO